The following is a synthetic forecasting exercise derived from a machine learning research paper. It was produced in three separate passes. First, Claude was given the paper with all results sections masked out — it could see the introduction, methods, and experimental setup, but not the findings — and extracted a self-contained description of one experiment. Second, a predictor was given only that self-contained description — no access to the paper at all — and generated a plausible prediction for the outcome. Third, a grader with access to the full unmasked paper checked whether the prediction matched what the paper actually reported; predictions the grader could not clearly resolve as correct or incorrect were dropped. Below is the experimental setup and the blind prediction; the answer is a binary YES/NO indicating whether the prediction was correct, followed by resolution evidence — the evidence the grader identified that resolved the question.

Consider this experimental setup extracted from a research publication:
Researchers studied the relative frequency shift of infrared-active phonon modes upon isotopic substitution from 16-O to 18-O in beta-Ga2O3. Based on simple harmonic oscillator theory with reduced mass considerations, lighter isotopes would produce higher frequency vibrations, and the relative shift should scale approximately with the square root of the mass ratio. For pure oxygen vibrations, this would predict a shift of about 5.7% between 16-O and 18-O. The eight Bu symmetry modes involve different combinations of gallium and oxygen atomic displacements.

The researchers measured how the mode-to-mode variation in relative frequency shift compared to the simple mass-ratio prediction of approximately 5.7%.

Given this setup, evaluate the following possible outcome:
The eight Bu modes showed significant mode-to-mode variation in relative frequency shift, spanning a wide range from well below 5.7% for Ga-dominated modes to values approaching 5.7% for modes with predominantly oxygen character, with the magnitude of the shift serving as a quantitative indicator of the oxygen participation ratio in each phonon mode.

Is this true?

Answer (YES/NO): NO